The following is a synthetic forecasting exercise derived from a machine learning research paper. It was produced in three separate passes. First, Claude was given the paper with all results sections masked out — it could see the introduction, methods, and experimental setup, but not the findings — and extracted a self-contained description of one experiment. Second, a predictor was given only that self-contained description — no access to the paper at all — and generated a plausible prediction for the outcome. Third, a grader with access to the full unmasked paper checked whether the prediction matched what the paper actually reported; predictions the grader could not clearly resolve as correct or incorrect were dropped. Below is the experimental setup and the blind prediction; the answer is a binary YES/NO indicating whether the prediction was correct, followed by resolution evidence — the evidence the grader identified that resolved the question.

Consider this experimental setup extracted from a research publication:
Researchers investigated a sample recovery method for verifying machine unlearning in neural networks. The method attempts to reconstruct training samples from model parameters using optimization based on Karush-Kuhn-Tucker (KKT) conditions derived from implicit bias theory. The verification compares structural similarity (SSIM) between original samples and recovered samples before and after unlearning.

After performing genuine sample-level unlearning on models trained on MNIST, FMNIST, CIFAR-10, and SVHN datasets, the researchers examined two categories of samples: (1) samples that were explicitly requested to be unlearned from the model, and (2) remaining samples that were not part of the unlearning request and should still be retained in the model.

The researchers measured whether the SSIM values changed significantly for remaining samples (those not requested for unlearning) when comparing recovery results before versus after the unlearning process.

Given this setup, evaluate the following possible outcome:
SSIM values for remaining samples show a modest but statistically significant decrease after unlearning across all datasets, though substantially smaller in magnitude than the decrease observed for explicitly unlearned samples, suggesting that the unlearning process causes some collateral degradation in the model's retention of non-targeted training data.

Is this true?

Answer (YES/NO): NO